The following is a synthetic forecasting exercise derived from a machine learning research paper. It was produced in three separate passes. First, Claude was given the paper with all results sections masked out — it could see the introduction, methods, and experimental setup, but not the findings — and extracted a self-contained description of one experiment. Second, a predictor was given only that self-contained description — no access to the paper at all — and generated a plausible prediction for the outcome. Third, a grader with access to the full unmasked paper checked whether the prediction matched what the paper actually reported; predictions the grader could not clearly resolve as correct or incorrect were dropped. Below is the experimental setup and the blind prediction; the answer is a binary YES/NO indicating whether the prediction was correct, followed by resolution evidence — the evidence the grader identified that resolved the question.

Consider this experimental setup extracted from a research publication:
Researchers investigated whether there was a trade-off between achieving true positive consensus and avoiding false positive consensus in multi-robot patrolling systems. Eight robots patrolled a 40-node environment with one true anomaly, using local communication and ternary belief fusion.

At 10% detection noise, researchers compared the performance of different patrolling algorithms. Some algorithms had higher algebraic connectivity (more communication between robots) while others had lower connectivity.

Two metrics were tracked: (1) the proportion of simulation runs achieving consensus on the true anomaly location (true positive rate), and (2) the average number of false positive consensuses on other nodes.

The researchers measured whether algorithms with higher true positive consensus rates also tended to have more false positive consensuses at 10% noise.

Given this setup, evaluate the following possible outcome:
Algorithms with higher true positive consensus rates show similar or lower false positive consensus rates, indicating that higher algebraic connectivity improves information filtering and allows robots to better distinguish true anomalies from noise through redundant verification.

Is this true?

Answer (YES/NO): NO